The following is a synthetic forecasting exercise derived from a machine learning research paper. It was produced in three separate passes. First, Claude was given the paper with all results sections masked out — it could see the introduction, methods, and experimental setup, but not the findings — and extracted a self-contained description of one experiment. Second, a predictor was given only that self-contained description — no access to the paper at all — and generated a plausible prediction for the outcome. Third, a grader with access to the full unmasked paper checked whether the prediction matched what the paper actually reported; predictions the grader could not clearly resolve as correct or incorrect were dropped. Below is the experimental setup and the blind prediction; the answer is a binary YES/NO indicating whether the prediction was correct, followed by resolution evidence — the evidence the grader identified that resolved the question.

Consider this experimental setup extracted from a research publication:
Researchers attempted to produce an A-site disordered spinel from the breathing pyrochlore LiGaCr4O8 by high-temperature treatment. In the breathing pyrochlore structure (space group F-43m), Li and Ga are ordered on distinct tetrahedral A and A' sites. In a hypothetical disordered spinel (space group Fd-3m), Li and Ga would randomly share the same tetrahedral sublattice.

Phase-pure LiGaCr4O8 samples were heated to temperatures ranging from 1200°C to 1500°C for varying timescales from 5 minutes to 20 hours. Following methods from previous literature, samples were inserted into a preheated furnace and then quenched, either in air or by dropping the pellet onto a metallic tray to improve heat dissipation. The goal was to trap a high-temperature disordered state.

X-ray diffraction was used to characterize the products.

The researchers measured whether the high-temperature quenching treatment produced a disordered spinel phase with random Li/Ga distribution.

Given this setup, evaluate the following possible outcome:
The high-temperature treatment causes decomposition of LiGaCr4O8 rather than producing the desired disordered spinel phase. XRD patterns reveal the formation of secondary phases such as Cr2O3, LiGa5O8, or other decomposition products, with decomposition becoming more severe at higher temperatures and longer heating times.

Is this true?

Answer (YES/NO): YES